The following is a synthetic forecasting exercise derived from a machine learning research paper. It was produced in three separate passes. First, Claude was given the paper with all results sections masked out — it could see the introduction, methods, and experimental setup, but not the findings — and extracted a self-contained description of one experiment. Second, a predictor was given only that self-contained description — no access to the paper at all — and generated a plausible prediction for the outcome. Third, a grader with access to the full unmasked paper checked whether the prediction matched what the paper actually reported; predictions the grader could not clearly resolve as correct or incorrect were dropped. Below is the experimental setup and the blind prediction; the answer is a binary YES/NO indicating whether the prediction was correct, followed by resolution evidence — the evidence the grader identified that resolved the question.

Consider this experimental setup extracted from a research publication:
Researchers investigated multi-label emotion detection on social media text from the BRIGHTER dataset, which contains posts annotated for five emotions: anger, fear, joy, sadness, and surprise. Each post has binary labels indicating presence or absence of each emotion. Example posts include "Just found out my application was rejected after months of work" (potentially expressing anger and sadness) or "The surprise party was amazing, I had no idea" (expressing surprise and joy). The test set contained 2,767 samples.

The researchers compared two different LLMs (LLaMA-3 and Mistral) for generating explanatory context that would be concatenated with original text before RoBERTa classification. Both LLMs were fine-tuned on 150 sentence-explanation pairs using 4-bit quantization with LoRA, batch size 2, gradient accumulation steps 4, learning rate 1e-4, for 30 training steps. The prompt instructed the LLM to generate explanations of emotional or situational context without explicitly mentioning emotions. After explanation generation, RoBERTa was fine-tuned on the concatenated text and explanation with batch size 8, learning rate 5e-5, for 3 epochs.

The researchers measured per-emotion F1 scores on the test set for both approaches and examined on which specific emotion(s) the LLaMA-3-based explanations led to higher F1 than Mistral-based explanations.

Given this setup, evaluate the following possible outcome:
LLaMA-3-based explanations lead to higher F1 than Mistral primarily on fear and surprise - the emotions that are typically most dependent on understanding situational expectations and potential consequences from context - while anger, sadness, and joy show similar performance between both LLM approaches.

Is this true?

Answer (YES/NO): NO